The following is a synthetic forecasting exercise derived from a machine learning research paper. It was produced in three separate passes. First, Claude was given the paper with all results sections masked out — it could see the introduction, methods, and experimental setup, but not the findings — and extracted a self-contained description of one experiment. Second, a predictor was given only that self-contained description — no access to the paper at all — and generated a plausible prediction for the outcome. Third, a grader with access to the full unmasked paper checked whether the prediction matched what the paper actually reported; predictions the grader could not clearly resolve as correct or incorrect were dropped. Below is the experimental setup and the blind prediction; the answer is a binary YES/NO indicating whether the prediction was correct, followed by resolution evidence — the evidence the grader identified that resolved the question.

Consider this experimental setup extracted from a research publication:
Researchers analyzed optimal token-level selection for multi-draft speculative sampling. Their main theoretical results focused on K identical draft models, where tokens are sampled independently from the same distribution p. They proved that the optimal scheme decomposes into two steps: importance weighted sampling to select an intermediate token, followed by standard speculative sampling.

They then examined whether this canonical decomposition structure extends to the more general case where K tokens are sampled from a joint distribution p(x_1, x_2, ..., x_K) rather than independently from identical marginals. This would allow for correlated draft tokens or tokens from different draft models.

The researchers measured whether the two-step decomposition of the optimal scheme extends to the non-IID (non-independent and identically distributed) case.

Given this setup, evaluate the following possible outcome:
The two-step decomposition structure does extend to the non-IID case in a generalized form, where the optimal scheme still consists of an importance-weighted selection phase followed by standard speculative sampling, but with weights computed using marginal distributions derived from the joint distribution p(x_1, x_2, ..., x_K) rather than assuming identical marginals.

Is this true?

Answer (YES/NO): NO